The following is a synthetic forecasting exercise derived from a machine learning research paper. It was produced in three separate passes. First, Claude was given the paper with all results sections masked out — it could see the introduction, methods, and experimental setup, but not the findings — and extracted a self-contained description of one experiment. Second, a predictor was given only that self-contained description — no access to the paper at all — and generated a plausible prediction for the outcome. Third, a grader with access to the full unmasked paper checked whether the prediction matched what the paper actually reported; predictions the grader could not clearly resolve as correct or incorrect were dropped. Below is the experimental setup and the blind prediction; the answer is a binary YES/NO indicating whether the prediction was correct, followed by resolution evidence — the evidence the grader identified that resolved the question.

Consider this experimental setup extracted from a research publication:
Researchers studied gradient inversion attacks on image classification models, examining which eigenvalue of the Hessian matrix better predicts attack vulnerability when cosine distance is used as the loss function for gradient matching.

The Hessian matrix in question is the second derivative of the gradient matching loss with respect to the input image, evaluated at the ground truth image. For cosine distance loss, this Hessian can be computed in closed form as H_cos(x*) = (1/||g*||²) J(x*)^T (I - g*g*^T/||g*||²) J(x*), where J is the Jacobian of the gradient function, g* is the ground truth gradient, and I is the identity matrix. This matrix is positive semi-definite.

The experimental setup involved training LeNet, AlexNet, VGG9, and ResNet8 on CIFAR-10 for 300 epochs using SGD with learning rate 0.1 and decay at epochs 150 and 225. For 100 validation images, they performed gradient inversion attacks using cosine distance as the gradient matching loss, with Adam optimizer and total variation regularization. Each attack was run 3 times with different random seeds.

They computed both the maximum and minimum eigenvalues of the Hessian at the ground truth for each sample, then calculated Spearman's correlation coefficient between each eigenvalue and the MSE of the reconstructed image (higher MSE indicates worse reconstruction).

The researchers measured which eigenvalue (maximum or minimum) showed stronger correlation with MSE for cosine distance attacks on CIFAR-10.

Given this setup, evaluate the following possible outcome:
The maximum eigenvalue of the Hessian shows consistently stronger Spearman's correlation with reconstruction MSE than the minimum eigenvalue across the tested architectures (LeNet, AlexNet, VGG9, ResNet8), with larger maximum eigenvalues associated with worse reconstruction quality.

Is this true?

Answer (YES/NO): NO